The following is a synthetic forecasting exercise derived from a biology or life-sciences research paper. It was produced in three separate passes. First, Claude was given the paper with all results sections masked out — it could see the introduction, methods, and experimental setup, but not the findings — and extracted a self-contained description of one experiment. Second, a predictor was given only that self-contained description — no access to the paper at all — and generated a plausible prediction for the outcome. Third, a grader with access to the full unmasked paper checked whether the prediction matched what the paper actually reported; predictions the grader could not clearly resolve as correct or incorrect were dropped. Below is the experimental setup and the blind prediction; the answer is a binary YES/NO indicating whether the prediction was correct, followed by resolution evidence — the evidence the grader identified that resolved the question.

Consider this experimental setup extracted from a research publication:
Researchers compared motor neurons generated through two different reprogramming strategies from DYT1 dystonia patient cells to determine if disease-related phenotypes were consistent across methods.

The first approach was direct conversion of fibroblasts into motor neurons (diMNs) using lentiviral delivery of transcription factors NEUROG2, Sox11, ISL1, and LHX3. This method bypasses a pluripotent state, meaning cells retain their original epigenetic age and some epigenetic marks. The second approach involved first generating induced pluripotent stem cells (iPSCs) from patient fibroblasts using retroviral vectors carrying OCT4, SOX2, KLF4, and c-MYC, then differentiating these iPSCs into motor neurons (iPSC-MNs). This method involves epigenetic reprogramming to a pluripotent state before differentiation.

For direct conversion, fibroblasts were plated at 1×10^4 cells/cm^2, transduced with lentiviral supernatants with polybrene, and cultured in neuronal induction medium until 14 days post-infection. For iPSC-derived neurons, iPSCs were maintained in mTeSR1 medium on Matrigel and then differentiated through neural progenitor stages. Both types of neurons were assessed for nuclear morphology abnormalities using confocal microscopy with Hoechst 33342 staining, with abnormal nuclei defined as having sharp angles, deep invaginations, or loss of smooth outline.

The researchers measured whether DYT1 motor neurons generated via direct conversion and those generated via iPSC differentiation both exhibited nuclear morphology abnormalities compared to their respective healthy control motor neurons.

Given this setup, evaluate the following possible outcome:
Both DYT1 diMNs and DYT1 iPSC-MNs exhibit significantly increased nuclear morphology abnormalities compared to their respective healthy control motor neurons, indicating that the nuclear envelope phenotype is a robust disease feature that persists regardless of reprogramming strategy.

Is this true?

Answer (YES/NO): YES